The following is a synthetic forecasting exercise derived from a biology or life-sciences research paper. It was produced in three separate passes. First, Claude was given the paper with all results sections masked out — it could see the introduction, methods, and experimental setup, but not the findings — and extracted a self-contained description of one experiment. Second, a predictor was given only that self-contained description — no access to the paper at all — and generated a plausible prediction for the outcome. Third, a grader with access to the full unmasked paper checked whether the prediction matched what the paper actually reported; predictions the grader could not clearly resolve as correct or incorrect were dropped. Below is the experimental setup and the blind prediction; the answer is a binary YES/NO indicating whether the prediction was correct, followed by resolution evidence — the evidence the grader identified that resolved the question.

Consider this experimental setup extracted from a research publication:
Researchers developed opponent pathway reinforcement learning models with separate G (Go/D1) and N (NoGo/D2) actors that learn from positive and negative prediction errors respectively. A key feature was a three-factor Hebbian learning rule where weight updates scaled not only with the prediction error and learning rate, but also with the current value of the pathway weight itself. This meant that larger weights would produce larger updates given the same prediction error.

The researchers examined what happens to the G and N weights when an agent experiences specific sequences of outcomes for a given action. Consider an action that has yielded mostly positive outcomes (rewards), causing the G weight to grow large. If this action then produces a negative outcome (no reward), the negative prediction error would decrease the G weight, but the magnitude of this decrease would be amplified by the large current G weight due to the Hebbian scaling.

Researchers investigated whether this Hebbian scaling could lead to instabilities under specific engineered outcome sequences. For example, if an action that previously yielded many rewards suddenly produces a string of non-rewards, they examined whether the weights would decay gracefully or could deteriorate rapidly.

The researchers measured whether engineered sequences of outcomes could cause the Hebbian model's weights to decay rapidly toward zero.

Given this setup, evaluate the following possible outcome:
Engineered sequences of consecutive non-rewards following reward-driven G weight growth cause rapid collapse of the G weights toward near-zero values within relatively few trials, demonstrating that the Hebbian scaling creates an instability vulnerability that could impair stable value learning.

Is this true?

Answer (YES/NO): YES